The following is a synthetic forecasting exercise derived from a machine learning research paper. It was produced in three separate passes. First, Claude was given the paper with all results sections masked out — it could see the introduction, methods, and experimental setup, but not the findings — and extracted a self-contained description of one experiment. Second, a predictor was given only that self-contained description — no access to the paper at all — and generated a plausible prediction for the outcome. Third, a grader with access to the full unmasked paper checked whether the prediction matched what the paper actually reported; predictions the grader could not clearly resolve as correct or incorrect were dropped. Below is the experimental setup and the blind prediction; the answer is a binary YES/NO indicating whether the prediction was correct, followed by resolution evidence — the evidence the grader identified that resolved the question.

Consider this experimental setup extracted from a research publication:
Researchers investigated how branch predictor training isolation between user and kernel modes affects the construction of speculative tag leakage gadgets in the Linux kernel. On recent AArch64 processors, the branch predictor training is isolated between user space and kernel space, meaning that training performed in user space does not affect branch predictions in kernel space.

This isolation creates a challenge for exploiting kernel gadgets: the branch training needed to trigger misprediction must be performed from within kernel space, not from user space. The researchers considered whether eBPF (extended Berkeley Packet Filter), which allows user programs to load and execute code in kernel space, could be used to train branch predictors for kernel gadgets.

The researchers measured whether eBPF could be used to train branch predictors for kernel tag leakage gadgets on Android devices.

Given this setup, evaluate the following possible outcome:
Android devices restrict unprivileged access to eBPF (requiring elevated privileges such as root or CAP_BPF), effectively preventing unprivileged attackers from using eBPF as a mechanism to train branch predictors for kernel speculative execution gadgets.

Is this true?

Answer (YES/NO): YES